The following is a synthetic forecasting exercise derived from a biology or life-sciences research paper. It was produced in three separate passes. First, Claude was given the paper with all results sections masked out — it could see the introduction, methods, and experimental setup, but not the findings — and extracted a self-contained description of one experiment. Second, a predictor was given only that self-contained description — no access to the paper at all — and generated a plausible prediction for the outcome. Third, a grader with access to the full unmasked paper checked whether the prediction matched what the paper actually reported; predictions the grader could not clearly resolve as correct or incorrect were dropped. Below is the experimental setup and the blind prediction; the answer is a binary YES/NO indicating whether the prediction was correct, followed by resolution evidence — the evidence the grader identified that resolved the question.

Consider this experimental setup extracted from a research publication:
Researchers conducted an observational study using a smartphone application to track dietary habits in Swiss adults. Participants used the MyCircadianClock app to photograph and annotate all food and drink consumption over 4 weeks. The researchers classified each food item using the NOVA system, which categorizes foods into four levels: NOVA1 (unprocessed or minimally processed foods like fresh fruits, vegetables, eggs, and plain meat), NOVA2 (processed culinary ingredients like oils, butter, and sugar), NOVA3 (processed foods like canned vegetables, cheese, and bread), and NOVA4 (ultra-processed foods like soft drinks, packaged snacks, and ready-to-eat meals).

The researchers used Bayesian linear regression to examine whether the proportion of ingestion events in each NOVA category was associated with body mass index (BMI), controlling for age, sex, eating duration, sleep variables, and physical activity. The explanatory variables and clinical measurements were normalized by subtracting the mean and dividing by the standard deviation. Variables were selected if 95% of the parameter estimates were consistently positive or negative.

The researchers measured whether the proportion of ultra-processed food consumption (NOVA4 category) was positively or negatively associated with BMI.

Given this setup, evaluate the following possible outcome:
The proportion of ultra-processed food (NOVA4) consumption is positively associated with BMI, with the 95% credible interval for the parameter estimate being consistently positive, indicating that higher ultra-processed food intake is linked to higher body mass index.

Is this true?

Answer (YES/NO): NO